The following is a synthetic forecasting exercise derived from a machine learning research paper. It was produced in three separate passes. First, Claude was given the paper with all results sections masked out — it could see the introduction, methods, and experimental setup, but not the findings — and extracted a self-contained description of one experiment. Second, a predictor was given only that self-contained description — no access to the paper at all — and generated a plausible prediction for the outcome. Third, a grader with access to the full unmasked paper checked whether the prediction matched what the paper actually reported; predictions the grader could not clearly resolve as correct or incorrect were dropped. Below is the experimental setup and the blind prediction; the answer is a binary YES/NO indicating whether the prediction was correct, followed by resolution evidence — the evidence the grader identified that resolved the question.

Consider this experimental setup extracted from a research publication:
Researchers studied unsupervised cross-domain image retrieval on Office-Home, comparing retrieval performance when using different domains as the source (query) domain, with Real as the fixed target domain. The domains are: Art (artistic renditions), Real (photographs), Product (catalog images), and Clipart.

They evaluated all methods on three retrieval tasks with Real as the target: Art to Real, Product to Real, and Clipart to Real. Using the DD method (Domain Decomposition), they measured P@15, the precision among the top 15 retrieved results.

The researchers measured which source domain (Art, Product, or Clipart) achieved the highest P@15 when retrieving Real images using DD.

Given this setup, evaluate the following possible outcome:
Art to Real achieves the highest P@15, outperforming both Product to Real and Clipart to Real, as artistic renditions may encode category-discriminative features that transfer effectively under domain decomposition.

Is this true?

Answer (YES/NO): NO